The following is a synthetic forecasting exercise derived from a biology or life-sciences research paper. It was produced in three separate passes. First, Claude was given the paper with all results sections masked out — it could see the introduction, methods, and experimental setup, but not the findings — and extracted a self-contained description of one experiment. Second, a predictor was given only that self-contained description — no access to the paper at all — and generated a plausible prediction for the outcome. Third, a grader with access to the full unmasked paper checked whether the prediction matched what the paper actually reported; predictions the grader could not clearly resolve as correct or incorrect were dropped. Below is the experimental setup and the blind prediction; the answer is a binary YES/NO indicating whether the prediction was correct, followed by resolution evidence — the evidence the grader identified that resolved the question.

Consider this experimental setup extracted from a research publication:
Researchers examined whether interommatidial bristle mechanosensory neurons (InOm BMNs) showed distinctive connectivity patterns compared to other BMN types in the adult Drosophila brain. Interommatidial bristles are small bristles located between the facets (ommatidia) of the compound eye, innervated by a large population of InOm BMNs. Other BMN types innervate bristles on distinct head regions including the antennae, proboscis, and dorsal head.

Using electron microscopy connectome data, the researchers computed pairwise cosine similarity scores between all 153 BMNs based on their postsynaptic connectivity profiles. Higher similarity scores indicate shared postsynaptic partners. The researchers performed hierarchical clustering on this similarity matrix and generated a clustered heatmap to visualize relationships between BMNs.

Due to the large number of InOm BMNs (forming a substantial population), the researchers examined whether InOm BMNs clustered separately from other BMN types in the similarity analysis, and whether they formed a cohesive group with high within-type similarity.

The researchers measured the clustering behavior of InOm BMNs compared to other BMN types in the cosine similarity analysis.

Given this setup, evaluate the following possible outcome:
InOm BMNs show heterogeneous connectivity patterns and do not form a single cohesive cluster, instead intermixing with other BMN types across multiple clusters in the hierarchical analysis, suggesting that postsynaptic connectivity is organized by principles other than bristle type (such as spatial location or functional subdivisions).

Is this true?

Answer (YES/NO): NO